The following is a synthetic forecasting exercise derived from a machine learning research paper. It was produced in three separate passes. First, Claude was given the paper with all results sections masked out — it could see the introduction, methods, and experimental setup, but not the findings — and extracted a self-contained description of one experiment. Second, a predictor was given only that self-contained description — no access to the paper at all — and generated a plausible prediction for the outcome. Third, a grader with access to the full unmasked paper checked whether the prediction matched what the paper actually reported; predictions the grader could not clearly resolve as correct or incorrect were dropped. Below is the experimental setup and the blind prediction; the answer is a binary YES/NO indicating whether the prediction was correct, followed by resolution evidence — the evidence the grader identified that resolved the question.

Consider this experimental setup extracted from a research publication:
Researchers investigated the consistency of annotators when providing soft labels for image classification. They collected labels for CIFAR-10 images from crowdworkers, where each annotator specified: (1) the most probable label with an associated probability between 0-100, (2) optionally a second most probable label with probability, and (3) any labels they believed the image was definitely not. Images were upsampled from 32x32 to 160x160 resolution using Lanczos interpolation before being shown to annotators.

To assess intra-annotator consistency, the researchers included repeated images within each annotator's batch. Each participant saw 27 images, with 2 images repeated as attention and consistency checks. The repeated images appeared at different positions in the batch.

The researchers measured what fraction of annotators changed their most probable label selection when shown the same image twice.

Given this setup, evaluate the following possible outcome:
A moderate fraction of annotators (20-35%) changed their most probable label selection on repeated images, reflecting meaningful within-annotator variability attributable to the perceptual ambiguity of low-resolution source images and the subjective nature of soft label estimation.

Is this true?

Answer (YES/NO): NO